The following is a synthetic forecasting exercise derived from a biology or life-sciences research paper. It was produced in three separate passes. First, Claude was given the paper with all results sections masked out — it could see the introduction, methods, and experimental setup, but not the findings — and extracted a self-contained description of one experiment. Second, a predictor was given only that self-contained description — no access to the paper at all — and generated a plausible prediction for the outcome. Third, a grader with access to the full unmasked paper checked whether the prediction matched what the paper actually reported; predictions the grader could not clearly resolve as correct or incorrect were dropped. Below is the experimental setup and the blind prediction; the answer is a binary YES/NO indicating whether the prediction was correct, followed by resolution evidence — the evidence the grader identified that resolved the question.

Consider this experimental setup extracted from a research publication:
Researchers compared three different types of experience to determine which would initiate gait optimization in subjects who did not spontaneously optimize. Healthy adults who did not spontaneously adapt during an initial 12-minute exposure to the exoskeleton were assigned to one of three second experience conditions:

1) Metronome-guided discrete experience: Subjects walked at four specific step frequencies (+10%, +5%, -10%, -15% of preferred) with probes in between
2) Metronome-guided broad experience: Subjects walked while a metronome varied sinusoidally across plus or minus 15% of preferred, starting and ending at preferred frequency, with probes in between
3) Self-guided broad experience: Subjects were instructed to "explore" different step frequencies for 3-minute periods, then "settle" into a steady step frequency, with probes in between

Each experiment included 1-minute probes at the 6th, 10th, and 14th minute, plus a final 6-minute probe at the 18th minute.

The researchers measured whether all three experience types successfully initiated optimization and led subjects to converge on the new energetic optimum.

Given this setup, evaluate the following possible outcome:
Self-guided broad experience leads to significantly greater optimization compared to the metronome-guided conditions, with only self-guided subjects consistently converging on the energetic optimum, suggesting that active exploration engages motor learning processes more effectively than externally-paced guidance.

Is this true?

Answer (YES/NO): NO